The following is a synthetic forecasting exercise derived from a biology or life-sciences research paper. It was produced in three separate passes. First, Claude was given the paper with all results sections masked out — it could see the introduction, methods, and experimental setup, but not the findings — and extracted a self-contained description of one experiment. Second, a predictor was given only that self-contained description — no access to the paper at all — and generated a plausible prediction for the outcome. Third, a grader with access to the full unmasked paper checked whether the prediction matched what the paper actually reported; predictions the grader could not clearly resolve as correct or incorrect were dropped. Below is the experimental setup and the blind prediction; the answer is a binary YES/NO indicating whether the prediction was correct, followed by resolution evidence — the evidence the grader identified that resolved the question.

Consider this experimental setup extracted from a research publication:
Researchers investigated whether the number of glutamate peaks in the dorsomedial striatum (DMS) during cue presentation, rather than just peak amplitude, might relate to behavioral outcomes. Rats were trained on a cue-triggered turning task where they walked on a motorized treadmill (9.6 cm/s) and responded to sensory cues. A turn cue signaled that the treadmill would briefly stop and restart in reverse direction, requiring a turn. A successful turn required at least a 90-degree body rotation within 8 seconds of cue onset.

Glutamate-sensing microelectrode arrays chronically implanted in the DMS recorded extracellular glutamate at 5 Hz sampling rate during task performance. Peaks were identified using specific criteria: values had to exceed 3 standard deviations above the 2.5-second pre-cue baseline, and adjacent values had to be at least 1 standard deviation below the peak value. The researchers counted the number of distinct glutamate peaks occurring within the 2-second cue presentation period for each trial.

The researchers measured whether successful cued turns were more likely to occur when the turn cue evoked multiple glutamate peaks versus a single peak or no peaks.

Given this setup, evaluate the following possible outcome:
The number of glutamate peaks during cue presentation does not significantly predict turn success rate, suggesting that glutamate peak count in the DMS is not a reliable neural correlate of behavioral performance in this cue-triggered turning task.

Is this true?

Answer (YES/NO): NO